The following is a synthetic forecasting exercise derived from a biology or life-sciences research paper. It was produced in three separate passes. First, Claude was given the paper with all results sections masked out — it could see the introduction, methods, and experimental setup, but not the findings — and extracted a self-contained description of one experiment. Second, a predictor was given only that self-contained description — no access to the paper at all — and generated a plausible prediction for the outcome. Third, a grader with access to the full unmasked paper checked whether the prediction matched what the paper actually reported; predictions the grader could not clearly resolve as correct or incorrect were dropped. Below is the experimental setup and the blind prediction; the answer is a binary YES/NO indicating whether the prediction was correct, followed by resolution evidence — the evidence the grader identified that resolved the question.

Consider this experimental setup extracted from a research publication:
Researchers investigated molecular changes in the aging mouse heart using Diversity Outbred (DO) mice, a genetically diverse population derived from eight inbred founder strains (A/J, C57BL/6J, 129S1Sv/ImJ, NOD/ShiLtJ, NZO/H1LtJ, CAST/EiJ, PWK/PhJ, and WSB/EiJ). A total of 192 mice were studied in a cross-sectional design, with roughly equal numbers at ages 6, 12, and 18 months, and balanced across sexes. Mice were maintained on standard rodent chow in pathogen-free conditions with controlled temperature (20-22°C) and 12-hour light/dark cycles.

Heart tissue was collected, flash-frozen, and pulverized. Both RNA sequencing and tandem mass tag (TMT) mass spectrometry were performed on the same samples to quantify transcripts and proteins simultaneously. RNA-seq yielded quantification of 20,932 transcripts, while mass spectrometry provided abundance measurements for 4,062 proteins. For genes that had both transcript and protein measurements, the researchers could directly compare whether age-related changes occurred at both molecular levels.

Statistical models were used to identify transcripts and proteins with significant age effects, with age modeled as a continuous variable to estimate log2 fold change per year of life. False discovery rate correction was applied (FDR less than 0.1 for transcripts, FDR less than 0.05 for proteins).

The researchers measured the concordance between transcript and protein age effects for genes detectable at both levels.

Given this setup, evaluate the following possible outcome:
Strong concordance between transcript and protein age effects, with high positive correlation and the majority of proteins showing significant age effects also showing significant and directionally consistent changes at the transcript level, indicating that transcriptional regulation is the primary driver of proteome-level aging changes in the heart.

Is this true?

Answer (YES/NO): NO